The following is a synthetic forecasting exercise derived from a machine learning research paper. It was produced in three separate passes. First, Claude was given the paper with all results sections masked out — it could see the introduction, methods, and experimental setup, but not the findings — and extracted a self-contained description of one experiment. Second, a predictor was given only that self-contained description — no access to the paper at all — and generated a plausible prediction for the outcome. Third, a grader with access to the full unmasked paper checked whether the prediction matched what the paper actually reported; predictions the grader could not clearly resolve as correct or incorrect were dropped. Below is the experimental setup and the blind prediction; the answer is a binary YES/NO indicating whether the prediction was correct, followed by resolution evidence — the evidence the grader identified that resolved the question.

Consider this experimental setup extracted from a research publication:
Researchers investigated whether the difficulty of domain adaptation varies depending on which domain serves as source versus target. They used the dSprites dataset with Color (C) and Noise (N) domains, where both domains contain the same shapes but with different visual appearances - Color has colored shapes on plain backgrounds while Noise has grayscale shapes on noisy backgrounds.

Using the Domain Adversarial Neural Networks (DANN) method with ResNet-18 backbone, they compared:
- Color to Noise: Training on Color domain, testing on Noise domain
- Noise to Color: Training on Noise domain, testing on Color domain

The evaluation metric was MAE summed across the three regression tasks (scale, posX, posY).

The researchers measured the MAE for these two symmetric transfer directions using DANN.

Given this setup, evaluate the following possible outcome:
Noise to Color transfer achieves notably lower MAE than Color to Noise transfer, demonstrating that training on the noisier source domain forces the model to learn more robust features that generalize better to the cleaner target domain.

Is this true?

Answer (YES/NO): YES